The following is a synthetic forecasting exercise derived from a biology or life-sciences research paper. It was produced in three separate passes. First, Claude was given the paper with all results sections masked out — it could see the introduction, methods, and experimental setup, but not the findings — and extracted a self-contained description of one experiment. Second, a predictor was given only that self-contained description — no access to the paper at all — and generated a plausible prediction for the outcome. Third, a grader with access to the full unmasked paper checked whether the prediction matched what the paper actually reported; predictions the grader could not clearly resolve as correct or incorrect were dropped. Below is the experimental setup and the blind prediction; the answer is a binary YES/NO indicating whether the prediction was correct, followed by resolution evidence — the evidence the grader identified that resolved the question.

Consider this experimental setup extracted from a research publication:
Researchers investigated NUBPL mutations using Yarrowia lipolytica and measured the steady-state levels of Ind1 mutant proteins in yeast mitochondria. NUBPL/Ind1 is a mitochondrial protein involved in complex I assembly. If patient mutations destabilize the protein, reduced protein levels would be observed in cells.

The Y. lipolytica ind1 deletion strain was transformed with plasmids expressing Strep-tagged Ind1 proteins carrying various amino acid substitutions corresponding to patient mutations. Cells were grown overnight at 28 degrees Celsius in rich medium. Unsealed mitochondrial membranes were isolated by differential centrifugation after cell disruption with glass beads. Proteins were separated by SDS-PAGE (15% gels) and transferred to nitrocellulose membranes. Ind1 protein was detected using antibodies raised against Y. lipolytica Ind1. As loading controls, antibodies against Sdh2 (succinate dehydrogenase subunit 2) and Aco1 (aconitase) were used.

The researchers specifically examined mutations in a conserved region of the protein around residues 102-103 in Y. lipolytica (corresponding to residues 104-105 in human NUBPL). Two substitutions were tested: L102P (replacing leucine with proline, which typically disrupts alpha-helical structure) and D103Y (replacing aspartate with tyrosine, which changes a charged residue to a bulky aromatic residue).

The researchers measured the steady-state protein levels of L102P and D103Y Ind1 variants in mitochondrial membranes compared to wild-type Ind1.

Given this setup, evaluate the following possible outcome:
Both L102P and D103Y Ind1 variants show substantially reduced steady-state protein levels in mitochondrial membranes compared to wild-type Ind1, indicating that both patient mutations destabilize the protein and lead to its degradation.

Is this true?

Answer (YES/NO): NO